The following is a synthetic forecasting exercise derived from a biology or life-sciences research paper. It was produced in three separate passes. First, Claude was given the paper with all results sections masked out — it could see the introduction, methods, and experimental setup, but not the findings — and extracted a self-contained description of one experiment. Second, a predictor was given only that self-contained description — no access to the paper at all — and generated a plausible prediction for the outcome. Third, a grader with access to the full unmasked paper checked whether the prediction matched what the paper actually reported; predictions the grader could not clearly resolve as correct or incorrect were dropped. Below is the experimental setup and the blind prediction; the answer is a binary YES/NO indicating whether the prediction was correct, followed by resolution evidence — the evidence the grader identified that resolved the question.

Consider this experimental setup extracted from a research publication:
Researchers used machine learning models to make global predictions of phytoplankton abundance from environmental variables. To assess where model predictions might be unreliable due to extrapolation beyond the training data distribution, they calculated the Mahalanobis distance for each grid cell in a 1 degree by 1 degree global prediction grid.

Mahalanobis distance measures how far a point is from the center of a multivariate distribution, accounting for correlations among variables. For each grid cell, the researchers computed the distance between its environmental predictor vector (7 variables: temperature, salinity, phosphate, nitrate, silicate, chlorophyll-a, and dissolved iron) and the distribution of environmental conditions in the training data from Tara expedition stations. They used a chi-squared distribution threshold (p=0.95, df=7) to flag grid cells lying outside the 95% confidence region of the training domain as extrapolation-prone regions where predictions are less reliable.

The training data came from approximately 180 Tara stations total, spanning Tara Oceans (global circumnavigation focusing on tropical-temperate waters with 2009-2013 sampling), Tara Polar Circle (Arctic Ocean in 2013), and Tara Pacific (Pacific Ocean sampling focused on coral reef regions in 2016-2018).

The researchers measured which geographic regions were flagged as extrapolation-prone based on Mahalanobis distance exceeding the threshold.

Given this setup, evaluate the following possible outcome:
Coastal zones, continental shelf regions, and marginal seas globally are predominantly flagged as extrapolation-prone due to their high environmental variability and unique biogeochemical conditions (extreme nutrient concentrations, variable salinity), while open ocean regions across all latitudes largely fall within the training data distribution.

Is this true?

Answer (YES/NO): NO